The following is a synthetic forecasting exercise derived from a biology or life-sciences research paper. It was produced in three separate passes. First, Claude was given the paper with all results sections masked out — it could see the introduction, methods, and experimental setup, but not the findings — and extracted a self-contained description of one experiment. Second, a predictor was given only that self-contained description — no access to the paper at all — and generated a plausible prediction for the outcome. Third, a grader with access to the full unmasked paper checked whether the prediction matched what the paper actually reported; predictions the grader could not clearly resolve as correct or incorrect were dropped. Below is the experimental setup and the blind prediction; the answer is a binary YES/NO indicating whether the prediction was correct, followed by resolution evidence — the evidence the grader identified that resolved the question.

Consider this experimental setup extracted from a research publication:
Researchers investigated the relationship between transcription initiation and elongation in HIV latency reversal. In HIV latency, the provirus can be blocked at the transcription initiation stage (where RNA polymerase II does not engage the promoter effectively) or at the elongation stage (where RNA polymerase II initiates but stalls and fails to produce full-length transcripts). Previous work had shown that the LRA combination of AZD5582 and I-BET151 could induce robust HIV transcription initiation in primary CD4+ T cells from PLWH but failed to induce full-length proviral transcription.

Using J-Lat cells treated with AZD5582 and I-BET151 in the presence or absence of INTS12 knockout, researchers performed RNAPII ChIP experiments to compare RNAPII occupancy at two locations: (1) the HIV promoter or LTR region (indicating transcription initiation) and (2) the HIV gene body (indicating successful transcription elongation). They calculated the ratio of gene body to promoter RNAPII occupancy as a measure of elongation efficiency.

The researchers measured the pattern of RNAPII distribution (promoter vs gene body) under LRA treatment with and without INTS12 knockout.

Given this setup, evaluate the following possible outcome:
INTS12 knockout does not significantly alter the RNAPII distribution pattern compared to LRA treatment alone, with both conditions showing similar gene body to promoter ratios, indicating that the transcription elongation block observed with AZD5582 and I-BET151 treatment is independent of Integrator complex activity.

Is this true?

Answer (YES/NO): NO